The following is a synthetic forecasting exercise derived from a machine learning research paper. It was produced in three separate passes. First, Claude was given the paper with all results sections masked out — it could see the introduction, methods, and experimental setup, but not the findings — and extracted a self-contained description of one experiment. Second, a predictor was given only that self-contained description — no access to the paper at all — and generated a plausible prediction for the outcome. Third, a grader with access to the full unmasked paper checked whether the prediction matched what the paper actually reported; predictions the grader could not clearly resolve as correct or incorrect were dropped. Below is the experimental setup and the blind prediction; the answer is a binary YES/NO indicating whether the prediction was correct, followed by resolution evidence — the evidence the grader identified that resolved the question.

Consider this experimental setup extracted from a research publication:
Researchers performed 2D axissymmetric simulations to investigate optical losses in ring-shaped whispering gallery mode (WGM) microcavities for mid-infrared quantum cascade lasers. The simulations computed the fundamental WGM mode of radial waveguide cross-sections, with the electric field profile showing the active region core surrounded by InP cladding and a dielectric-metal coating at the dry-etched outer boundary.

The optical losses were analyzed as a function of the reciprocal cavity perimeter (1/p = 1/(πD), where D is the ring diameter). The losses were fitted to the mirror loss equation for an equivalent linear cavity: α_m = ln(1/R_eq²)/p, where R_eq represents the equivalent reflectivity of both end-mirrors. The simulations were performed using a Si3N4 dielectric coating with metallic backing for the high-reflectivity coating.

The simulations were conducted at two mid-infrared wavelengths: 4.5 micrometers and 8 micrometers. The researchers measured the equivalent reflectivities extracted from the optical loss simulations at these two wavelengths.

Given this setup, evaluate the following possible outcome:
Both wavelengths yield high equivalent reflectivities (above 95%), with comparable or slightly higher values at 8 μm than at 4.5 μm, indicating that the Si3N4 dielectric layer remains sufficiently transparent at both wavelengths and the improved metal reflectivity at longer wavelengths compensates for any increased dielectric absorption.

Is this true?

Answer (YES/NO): YES